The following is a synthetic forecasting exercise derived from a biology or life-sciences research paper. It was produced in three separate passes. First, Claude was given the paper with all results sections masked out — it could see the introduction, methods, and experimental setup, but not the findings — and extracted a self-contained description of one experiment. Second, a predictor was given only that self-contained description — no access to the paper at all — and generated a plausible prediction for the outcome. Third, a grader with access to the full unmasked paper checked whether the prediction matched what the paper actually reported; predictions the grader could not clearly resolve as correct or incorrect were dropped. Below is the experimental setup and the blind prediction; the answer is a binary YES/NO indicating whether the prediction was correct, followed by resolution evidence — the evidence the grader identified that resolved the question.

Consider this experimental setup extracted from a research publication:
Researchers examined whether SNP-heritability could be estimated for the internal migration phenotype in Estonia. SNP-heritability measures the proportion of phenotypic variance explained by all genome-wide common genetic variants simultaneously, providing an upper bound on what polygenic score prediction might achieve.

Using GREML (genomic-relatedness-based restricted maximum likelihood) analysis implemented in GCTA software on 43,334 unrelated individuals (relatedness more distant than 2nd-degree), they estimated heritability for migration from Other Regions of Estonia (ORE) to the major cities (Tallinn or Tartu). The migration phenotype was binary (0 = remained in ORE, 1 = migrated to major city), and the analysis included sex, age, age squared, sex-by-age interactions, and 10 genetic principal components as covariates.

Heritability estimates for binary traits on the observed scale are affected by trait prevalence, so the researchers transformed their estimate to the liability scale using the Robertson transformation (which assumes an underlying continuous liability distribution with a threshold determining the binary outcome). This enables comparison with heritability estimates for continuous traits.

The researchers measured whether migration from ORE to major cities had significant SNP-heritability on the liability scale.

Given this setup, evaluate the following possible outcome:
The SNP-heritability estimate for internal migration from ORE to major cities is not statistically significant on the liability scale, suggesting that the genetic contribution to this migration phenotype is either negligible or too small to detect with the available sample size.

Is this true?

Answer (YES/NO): NO